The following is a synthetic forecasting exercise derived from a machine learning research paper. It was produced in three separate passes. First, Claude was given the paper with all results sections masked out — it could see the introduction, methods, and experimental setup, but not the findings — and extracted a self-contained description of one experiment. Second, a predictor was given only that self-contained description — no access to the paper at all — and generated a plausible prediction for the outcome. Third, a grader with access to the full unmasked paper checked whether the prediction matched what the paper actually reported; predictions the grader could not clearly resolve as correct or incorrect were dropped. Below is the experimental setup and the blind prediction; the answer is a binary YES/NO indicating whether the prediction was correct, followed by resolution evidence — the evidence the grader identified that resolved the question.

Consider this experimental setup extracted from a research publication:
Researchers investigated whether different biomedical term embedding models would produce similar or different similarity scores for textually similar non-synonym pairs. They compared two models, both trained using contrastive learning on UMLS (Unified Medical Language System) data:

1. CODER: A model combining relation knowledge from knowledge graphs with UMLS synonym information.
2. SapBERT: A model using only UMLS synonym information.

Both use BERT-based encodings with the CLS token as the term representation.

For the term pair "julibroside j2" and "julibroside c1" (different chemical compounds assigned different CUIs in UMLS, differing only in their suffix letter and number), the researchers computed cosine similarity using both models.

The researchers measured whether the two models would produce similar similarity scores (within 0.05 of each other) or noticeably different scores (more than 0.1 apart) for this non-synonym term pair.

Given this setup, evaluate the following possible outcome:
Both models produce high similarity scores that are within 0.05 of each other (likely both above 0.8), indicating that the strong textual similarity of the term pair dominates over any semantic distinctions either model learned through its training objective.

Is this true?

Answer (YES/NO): YES